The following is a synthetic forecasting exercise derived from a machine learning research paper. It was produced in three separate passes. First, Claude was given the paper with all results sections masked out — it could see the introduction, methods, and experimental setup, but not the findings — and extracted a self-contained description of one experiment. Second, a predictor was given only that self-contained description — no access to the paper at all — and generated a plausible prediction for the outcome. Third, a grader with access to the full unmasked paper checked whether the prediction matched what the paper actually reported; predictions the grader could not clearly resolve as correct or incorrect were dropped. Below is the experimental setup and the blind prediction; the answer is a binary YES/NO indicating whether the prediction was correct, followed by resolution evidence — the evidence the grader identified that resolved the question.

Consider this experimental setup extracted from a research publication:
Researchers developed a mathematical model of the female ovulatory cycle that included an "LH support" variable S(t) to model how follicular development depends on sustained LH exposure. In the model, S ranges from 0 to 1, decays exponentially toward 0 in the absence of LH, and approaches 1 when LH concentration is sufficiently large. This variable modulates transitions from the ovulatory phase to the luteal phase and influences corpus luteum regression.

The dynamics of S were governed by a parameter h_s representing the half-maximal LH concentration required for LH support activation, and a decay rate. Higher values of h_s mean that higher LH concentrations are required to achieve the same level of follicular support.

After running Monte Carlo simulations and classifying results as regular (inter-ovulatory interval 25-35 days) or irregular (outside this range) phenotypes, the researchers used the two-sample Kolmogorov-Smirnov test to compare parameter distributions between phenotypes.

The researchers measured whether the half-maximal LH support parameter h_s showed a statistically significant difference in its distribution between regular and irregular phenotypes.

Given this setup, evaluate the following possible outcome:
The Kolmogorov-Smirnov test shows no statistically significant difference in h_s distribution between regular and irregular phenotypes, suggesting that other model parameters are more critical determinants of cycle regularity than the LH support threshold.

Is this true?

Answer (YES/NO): YES